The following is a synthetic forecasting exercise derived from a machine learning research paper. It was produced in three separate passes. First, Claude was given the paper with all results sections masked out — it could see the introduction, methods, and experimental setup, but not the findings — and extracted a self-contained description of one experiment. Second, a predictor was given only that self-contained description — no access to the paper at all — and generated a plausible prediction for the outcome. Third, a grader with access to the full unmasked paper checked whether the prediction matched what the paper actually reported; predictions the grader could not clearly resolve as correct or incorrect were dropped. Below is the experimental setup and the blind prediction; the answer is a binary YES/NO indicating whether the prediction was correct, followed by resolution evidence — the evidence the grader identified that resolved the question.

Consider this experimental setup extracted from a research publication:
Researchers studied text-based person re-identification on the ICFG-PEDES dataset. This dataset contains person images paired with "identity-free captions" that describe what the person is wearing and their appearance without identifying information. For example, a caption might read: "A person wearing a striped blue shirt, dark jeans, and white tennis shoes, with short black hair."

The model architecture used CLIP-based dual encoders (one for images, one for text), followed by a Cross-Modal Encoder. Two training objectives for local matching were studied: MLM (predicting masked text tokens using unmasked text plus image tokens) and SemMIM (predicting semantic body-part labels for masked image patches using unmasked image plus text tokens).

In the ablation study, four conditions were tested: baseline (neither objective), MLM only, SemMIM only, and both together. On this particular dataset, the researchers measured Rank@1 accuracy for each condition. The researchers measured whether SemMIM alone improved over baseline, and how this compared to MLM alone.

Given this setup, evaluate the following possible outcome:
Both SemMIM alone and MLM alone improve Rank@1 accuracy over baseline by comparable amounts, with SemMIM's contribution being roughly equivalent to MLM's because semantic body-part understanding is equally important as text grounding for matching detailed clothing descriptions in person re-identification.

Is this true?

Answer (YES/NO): NO